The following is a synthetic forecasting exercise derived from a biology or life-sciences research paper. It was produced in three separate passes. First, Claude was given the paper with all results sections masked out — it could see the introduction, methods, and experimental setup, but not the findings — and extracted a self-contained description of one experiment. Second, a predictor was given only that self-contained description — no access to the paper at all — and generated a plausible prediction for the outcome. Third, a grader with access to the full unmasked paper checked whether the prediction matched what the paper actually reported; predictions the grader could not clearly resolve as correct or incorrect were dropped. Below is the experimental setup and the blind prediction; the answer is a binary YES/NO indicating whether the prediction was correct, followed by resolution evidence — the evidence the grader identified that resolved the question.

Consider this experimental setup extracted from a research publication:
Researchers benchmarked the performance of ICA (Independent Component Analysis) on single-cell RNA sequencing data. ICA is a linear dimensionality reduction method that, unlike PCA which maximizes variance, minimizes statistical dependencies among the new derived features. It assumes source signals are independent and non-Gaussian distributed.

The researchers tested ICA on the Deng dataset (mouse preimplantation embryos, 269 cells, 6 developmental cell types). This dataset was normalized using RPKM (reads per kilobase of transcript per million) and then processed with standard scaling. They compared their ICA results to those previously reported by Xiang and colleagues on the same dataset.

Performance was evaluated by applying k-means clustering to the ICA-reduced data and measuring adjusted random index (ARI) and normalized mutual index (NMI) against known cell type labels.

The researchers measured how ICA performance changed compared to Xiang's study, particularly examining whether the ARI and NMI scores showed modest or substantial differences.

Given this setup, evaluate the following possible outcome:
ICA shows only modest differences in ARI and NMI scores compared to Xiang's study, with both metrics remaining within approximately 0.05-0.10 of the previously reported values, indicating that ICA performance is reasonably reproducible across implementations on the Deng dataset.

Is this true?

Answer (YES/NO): NO